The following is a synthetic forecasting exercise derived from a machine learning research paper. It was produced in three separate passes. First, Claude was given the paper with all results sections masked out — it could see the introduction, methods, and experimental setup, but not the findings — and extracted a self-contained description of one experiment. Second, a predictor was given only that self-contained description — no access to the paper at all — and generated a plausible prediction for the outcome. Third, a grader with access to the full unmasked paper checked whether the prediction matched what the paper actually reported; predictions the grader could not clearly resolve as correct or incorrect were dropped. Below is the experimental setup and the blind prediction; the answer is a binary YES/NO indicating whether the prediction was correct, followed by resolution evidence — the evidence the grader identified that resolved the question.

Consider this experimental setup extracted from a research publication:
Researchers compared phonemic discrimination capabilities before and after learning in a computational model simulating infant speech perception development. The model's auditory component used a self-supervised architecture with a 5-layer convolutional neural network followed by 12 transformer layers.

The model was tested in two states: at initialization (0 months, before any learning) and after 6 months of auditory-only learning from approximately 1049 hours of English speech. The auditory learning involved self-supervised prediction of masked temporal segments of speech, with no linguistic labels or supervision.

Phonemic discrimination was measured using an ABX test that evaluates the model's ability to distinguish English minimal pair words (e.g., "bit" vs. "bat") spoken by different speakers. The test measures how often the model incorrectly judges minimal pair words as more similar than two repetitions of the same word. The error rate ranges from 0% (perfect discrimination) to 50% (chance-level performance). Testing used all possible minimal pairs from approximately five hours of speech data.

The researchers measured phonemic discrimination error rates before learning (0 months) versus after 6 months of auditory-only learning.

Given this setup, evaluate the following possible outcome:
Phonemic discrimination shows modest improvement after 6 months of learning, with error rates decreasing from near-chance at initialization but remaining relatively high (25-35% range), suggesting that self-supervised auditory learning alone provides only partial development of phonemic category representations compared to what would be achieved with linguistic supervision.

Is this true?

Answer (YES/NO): NO